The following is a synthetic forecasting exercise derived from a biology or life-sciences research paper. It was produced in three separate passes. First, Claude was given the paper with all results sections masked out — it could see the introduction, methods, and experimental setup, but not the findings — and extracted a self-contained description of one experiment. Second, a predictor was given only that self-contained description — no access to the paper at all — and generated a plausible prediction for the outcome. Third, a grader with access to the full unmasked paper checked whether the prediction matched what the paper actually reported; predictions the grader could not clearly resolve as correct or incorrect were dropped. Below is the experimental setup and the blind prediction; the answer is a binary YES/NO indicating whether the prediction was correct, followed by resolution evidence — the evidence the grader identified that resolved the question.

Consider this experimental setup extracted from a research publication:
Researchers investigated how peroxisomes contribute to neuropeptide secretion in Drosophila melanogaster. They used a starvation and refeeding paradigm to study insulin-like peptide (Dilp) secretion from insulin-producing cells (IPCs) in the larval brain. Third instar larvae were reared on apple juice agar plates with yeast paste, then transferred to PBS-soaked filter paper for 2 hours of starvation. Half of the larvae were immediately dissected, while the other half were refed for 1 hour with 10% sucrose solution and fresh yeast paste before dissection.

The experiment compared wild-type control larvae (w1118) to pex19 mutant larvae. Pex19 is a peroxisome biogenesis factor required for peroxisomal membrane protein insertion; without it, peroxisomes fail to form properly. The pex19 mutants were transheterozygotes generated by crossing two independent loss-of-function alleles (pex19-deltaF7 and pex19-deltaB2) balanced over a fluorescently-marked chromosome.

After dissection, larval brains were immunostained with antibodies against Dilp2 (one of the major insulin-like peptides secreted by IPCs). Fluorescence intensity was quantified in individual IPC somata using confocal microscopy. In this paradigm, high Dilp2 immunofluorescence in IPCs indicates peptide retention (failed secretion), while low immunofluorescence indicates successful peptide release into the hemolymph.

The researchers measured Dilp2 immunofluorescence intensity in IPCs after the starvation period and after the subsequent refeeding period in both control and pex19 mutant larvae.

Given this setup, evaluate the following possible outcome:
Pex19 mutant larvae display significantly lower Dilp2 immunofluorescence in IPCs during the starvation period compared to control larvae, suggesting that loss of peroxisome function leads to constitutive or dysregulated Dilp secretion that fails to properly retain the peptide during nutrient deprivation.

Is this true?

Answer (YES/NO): NO